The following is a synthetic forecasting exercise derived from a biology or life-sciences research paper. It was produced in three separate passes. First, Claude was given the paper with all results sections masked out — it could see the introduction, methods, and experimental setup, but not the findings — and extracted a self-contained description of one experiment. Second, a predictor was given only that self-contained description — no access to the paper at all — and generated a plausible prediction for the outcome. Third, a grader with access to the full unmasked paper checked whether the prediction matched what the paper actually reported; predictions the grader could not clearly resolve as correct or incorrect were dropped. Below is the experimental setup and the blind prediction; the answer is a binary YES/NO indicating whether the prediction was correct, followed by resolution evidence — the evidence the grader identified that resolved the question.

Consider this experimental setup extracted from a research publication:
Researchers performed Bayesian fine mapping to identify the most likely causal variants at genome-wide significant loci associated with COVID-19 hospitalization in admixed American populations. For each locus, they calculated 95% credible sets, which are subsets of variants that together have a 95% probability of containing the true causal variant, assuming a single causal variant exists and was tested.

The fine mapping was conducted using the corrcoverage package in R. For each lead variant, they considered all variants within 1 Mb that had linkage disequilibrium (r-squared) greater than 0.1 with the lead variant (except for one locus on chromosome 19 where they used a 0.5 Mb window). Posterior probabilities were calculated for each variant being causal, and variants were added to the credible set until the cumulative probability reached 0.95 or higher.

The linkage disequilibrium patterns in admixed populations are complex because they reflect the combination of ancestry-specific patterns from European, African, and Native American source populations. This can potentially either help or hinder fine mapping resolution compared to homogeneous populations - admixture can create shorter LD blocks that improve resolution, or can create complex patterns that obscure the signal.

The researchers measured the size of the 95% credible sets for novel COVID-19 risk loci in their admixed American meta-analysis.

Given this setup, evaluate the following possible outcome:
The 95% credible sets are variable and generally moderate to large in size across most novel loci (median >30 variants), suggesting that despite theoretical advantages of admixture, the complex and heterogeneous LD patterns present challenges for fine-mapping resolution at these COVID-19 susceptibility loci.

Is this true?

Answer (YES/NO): YES